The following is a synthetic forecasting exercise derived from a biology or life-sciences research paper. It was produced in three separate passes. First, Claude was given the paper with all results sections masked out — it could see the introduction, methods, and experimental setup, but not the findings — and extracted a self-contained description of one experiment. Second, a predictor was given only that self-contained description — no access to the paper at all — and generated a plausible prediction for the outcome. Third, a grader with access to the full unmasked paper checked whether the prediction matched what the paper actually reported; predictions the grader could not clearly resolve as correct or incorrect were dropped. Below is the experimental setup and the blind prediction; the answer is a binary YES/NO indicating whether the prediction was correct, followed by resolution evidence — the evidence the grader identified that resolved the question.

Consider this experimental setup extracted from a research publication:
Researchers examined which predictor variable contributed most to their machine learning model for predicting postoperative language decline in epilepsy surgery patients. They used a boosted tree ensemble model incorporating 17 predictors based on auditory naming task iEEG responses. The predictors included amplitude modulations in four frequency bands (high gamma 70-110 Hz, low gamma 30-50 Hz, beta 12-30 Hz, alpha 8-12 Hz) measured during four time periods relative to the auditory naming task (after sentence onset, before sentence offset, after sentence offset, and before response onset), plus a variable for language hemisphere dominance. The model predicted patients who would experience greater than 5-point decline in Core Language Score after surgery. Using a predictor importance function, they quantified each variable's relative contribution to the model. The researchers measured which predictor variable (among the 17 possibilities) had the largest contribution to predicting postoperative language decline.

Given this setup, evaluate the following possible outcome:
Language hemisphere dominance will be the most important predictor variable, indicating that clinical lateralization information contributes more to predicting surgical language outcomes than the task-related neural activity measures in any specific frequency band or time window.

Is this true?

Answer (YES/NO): NO